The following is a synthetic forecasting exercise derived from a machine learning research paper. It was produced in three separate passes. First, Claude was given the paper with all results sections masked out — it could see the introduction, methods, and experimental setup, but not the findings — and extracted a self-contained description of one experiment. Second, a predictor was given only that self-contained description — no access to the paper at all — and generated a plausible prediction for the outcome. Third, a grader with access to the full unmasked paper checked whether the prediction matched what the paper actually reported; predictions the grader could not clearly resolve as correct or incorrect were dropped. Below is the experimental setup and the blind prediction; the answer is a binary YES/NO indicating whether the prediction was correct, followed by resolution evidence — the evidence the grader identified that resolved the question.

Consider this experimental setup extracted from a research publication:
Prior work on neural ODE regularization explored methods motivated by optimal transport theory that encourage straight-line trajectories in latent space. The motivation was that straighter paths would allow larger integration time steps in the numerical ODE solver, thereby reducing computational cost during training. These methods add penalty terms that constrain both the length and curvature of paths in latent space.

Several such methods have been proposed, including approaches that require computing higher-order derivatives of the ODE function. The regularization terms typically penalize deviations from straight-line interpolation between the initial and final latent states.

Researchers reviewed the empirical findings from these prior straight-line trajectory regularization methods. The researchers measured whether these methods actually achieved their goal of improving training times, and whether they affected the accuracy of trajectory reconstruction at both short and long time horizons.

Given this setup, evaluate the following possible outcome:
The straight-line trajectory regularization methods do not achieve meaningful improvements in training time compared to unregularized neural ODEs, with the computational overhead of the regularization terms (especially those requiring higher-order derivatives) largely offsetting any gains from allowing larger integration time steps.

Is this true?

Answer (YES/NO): NO